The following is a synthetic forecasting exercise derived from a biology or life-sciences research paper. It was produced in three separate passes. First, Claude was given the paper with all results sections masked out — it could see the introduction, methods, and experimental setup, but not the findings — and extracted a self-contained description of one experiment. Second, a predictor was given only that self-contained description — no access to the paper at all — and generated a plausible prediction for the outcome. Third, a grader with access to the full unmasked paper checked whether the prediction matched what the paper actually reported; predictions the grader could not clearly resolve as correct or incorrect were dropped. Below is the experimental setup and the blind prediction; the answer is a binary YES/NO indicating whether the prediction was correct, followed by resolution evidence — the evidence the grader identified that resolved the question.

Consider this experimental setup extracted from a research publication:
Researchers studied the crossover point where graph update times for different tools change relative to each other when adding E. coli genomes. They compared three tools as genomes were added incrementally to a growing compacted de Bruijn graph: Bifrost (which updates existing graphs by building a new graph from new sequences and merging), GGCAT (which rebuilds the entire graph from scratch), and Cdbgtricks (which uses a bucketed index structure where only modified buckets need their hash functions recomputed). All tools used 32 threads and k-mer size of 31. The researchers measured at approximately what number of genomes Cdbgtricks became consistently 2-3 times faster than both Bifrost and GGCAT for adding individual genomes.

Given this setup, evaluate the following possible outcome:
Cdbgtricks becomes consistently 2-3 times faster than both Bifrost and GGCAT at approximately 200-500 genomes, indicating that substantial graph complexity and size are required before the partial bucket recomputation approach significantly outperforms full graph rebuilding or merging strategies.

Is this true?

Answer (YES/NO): NO